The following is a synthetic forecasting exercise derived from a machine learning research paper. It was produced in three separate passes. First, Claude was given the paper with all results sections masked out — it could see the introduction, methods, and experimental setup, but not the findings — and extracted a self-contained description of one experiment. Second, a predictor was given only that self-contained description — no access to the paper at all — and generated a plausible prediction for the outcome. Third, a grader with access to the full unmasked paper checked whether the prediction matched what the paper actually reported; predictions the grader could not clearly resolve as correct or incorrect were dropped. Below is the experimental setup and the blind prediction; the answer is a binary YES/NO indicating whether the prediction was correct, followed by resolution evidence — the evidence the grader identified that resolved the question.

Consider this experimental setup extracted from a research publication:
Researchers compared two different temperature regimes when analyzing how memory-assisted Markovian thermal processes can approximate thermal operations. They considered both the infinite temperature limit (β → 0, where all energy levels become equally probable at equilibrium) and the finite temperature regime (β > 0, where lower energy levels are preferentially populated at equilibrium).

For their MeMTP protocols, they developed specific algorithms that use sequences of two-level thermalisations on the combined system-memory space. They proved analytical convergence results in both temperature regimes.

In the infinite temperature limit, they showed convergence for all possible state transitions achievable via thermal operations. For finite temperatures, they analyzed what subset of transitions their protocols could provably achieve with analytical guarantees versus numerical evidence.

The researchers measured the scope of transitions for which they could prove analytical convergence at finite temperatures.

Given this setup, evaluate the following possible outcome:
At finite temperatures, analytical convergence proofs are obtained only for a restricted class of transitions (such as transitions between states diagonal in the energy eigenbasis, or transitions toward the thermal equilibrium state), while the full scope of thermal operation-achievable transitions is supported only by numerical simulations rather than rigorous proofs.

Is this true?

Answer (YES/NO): NO